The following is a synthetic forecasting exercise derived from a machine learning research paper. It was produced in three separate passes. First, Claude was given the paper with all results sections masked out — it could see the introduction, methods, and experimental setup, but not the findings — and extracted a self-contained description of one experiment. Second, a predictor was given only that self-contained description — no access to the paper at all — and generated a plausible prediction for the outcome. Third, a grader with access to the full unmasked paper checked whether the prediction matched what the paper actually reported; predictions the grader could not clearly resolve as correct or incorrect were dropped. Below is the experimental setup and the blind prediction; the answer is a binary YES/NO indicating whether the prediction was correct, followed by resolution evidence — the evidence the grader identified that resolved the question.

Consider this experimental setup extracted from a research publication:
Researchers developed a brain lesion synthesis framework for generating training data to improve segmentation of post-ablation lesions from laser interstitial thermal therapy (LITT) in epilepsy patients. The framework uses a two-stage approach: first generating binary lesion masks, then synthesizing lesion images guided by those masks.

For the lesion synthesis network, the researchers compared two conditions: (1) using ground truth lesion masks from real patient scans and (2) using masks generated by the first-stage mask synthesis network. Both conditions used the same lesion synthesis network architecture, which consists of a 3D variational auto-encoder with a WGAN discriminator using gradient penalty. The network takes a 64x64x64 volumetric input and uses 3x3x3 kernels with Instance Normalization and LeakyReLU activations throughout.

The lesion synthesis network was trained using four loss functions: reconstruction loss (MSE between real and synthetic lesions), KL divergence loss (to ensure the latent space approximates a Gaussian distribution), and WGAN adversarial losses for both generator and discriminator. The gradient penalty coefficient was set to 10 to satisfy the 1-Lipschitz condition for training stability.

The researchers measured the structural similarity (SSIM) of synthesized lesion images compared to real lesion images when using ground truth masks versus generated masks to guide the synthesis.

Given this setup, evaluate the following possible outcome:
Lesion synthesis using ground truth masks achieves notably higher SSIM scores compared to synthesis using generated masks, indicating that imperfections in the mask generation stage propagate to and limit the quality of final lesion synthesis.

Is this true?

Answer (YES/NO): YES